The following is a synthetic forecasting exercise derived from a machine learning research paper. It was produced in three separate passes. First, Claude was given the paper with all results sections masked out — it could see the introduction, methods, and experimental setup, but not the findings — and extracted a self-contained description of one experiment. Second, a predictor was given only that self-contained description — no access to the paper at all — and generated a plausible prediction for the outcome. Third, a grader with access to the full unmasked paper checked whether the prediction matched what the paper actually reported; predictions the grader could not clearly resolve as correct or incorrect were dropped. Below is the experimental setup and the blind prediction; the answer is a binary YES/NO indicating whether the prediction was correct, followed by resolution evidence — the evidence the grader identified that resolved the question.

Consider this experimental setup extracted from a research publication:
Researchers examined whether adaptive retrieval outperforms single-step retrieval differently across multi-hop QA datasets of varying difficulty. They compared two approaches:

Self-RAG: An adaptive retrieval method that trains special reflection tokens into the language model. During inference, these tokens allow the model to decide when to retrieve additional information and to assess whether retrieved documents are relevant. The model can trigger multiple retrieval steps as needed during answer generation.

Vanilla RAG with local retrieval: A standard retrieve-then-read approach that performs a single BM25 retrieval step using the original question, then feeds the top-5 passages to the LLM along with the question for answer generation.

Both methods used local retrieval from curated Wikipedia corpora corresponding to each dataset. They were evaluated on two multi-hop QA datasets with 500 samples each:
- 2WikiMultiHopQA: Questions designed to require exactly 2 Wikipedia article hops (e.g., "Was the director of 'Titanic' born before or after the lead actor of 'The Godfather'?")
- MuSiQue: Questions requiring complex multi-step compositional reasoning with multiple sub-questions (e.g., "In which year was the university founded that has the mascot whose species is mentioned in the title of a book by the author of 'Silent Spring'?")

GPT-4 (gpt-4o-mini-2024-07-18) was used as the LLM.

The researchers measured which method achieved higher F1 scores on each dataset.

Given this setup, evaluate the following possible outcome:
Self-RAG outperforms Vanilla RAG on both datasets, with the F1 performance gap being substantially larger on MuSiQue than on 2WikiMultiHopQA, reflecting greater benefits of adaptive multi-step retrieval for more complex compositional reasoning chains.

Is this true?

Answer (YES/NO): NO